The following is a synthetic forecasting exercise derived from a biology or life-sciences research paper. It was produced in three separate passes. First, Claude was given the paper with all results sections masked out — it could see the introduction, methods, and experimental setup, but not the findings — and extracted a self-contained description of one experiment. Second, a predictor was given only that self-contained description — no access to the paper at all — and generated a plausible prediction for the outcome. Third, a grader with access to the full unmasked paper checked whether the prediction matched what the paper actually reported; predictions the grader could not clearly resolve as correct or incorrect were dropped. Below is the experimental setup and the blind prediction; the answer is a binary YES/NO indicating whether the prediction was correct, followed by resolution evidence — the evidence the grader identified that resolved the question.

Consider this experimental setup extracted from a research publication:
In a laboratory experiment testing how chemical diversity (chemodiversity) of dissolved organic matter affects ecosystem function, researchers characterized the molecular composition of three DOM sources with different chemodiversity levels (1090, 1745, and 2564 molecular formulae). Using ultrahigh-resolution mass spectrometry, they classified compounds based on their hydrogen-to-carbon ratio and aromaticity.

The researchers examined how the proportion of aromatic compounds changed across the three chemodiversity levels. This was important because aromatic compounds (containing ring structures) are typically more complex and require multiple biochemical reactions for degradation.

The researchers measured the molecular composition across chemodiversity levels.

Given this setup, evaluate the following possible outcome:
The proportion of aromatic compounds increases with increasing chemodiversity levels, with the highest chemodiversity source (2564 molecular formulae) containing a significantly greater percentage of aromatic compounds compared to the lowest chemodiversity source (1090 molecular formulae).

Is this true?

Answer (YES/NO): YES